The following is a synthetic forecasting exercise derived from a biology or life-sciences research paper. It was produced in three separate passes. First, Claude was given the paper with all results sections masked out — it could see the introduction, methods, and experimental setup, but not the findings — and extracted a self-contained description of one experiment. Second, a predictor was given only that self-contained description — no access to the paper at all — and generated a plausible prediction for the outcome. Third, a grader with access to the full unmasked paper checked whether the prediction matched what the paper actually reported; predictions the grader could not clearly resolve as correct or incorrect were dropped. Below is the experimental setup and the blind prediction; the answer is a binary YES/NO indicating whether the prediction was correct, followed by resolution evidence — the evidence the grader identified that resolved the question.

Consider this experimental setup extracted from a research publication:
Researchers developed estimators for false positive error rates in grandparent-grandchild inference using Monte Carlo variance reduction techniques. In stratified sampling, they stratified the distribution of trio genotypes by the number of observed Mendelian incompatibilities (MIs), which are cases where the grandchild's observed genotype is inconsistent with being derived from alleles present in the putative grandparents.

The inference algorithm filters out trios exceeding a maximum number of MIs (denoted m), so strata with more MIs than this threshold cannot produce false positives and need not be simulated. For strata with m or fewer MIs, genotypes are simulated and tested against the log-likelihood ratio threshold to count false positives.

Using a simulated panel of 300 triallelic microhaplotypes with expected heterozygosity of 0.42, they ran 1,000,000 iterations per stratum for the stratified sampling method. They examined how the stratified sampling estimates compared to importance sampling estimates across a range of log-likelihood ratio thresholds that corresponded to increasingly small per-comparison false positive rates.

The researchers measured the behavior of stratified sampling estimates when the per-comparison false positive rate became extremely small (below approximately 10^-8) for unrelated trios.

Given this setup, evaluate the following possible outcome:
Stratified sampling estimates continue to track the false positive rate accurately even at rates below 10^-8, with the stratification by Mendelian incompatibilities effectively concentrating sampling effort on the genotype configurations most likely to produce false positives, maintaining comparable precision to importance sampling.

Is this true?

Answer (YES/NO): NO